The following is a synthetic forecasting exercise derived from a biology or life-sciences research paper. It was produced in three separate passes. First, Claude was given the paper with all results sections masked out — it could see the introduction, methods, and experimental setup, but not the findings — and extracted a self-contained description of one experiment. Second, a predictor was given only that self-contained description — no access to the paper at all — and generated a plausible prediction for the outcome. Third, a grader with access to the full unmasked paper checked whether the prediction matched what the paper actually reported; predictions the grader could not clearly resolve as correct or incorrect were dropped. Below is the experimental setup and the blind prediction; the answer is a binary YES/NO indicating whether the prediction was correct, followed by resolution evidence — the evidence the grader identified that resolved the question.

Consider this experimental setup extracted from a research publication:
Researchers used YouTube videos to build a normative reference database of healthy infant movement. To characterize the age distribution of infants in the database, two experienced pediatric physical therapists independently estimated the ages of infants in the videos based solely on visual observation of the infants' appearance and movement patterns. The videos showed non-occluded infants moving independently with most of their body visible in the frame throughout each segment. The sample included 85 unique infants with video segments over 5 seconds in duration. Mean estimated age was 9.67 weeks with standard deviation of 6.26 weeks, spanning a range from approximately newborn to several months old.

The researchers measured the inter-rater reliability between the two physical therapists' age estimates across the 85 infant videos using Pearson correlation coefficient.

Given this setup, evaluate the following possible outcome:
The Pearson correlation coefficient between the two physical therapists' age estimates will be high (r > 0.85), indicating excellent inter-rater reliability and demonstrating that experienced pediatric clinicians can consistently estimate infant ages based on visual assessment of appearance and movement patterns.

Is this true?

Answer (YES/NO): NO